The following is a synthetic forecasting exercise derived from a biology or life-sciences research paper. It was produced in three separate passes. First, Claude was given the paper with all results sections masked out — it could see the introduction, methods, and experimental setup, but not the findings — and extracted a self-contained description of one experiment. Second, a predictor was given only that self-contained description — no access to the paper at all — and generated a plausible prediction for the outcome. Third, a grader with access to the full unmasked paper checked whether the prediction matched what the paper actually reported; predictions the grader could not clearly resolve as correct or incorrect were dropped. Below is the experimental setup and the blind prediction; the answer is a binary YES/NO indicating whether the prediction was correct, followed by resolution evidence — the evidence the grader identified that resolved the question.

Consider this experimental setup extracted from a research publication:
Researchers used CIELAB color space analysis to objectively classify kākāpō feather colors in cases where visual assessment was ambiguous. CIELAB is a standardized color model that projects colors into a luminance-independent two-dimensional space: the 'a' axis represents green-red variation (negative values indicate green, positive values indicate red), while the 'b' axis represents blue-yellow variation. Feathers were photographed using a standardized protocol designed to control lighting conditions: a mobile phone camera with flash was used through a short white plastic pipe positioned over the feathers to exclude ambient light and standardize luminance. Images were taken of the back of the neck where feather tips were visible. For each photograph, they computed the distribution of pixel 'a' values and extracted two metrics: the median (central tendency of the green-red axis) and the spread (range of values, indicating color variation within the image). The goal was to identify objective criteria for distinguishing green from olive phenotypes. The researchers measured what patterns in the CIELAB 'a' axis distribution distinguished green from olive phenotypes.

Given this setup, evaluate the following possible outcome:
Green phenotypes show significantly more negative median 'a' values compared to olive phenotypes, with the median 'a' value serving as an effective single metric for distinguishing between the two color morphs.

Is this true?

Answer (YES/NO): NO